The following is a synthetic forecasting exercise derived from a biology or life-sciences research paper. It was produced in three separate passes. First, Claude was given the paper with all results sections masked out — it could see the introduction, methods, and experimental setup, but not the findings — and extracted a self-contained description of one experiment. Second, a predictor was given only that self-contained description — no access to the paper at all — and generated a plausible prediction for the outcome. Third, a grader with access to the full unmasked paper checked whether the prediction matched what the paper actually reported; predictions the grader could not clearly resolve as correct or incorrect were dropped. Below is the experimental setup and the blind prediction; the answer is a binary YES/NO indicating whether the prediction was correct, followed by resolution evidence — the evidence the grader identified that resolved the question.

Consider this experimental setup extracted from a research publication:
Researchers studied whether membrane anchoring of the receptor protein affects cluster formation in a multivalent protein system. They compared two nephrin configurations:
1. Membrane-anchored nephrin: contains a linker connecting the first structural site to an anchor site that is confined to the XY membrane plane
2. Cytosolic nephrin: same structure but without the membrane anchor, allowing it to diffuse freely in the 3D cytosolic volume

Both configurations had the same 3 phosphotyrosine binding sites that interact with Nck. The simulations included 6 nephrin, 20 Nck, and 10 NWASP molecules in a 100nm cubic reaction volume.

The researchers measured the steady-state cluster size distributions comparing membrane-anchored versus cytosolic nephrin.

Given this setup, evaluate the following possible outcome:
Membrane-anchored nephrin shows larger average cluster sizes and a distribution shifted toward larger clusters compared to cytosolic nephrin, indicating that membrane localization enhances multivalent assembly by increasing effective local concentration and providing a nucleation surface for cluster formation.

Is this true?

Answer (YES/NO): YES